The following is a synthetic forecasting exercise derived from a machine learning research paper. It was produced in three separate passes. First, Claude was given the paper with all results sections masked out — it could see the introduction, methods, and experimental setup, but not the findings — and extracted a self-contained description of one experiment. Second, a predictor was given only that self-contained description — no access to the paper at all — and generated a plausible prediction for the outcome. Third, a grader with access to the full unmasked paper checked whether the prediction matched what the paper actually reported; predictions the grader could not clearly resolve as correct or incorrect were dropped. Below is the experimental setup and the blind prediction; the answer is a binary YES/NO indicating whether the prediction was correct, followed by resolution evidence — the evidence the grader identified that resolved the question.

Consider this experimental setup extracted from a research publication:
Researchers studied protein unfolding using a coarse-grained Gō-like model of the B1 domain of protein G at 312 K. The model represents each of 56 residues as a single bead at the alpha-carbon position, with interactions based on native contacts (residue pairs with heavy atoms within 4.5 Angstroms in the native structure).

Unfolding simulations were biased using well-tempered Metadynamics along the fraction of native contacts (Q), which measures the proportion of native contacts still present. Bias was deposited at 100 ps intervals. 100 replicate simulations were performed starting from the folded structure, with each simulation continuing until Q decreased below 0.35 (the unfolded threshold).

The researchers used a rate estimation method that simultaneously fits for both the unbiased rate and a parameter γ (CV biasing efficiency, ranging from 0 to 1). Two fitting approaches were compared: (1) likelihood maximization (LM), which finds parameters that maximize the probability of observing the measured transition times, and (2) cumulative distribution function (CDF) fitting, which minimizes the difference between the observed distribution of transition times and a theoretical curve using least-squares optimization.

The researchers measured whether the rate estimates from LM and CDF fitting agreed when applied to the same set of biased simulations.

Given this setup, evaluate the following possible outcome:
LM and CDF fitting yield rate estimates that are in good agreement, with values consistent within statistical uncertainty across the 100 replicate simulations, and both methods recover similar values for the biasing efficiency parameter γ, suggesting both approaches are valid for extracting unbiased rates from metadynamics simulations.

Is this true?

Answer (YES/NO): NO